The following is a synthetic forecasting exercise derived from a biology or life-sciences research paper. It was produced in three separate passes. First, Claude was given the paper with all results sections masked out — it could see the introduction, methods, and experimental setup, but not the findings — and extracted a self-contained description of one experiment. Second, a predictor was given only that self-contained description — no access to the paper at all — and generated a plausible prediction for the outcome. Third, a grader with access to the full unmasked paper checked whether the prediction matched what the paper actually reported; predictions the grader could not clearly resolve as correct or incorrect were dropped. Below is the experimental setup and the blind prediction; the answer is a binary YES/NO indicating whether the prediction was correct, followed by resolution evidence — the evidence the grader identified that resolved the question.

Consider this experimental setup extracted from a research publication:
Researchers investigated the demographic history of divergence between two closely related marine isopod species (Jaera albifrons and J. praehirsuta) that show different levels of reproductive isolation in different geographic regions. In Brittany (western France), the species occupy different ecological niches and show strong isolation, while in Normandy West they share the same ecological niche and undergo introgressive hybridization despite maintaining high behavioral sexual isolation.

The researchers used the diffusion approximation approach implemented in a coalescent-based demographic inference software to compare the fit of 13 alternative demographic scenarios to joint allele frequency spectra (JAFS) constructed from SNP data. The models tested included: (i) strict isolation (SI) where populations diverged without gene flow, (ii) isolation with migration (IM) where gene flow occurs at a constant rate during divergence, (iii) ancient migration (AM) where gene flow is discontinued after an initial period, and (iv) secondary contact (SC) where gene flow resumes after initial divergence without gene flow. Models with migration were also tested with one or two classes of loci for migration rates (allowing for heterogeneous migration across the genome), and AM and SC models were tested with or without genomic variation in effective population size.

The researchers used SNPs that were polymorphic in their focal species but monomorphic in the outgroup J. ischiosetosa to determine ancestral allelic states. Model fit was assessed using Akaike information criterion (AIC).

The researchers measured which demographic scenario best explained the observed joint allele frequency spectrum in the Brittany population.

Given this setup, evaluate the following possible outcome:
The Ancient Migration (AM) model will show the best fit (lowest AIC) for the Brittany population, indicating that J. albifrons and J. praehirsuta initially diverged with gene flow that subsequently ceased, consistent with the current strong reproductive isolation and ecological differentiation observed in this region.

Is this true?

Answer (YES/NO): NO